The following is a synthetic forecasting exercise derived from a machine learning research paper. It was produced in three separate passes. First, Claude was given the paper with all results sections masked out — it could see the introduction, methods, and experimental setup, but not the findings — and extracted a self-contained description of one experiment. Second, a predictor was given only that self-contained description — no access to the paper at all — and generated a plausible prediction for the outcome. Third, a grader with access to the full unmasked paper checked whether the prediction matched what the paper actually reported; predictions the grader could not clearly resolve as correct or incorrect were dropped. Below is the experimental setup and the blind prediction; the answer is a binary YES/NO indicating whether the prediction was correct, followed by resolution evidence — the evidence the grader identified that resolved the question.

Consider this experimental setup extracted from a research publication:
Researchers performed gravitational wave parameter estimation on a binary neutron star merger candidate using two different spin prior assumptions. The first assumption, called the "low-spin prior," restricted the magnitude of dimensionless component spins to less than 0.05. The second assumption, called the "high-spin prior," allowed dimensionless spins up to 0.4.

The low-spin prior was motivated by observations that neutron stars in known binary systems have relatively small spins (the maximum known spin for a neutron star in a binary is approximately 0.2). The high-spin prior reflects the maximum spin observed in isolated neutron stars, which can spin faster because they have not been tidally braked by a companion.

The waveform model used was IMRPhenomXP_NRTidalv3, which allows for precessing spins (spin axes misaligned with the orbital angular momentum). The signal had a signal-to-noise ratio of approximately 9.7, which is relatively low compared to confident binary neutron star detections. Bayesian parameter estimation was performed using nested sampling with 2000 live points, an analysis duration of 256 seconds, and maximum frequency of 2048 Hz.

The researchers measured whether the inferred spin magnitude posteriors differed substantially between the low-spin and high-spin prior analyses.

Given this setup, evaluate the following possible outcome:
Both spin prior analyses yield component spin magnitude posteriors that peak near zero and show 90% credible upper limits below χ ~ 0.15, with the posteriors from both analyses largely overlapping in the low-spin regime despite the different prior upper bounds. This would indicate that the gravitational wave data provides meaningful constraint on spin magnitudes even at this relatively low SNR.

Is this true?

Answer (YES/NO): NO